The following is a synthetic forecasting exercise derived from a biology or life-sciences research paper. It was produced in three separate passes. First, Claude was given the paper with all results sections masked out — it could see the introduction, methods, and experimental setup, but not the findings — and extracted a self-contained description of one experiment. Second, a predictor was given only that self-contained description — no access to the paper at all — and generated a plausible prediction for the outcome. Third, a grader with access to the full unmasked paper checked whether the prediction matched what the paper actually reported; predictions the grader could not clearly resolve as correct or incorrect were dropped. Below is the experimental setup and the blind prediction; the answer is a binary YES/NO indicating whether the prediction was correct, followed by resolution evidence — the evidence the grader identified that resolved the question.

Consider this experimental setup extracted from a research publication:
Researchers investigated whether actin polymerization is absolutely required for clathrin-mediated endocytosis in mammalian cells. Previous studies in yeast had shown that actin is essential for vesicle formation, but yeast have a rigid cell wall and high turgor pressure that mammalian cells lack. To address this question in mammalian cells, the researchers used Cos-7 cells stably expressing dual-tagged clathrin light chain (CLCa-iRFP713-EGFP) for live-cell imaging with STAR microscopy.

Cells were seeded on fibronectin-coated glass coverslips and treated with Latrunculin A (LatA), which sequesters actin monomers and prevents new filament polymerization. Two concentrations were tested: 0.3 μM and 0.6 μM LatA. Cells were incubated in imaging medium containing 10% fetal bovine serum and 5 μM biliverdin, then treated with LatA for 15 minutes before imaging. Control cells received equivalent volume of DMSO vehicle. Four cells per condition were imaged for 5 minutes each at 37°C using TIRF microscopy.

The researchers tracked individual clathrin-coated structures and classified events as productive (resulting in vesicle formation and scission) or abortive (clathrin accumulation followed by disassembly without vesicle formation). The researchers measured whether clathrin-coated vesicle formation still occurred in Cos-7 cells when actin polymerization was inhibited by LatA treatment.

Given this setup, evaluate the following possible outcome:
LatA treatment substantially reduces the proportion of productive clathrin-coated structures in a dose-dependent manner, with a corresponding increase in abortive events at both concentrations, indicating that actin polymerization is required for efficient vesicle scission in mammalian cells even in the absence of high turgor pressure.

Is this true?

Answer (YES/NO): NO